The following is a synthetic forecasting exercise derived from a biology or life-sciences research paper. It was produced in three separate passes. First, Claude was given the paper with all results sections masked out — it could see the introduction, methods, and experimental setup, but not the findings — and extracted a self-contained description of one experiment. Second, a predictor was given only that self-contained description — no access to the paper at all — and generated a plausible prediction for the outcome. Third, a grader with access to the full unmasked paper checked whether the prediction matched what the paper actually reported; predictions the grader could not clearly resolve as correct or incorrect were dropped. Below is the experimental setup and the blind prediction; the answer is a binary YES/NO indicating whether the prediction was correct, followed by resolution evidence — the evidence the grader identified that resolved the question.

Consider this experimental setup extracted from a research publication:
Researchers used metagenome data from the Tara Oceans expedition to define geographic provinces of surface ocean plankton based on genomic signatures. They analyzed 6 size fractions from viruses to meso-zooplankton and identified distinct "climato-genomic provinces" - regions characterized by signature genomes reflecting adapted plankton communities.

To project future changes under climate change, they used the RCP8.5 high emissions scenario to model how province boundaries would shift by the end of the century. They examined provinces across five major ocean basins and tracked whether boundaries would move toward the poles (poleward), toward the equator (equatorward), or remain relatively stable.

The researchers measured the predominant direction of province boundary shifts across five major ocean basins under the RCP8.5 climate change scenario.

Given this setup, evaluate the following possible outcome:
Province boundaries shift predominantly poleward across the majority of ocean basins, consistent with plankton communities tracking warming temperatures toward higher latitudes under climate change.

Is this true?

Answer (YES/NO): YES